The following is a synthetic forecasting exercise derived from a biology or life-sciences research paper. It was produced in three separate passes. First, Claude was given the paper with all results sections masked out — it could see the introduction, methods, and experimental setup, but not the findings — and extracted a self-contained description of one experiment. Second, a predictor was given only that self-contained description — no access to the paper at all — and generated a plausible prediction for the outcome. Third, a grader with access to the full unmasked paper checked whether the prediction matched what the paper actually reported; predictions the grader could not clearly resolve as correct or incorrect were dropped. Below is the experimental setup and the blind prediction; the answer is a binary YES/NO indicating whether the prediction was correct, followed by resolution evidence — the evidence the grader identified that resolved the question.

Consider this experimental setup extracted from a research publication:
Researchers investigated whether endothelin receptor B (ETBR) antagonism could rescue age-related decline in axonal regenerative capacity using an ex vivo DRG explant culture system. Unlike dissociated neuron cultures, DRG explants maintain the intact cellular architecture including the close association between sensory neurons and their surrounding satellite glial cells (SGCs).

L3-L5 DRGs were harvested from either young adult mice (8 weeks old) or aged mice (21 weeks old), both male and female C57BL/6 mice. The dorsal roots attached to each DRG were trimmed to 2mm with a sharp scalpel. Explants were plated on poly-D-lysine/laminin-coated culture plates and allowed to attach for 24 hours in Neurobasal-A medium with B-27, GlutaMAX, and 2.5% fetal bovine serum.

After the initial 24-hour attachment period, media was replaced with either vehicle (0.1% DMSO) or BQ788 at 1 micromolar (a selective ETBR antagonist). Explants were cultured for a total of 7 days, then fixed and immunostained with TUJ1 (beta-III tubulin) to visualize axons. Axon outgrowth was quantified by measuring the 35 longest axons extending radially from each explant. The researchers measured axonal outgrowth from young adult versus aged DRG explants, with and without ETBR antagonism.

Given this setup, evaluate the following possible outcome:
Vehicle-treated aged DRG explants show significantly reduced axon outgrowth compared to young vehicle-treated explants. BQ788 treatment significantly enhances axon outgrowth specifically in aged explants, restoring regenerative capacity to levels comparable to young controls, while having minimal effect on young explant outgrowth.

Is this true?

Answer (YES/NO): NO